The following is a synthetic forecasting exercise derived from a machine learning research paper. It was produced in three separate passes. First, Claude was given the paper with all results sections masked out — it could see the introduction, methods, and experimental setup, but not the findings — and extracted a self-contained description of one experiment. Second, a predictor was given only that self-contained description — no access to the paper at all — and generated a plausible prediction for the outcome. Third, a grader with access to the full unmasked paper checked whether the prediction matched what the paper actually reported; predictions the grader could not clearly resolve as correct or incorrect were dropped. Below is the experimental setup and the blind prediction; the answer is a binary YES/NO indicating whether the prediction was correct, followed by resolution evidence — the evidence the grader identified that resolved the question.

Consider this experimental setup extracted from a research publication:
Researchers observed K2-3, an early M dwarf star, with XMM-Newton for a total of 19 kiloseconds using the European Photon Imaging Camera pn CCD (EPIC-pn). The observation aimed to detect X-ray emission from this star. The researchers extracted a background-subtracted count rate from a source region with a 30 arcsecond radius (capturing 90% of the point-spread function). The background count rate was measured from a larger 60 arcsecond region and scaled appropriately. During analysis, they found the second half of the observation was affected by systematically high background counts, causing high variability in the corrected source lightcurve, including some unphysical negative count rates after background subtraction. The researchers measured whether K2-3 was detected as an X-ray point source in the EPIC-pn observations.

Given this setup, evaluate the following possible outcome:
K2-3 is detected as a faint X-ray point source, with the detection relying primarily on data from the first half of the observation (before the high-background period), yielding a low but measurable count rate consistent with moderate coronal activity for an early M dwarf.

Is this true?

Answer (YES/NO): NO